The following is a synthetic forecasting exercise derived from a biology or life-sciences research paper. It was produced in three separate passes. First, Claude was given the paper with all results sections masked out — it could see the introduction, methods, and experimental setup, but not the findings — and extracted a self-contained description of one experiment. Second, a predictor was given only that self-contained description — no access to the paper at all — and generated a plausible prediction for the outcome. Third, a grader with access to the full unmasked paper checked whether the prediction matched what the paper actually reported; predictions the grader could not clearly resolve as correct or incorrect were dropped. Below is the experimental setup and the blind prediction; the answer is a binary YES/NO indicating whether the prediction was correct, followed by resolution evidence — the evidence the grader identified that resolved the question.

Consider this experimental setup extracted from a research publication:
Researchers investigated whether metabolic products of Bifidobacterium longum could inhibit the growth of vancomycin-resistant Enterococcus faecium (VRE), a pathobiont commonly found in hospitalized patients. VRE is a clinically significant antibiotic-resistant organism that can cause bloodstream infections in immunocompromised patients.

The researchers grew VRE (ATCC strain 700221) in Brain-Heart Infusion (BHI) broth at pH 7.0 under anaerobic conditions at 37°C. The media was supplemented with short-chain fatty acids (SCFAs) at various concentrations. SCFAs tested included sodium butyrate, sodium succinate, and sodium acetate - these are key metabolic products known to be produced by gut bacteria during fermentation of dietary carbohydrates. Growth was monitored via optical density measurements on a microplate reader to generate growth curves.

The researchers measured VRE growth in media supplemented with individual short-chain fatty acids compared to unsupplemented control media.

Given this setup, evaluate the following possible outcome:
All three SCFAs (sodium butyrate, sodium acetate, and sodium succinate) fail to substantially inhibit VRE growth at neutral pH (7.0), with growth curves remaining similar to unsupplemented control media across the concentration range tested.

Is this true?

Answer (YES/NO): NO